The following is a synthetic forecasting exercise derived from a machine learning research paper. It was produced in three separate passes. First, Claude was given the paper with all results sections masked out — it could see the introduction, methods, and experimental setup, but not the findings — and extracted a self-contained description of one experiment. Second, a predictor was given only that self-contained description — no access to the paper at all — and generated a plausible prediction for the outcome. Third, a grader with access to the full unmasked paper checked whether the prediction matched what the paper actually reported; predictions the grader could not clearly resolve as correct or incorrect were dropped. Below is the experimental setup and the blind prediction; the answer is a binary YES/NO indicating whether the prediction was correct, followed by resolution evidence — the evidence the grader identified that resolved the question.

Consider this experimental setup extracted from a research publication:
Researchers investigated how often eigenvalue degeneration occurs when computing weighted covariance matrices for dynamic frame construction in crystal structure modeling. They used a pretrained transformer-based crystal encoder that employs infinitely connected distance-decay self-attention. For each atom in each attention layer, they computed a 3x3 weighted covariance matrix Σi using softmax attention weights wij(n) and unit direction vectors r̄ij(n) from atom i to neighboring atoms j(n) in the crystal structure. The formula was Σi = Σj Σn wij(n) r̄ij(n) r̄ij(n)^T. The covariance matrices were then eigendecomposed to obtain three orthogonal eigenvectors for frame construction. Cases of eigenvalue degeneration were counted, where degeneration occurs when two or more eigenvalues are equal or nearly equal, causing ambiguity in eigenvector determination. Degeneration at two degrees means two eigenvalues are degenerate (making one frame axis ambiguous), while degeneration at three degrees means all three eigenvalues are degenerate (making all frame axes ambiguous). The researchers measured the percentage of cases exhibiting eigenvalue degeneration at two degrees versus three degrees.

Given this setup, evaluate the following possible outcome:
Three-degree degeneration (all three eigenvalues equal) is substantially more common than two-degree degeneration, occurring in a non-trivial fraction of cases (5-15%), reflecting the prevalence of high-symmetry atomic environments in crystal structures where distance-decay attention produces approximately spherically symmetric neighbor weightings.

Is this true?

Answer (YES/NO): NO